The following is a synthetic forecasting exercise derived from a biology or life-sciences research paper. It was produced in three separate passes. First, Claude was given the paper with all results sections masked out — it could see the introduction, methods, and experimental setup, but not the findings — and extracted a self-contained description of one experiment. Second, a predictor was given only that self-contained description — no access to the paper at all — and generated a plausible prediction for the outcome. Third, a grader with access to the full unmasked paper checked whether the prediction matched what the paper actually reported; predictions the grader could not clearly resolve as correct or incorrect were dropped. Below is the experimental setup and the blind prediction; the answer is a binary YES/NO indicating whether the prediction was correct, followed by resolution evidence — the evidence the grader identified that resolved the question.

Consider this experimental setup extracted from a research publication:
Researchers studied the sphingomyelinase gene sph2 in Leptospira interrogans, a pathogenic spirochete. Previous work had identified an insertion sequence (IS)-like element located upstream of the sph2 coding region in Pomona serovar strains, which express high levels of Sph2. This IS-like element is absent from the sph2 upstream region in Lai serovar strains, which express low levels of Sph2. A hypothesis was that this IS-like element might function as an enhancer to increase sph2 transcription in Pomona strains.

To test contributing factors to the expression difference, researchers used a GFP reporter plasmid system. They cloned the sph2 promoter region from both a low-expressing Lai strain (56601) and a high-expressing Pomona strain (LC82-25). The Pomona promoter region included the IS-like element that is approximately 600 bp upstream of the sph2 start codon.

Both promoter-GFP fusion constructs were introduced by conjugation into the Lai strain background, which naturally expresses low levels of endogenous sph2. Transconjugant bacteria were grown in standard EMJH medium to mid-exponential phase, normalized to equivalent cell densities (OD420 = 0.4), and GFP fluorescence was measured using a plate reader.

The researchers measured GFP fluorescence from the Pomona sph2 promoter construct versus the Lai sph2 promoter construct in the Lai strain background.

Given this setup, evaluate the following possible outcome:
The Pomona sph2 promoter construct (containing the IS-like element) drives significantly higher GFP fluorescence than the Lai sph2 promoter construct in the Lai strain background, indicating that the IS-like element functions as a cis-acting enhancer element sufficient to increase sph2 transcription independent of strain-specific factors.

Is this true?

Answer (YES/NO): NO